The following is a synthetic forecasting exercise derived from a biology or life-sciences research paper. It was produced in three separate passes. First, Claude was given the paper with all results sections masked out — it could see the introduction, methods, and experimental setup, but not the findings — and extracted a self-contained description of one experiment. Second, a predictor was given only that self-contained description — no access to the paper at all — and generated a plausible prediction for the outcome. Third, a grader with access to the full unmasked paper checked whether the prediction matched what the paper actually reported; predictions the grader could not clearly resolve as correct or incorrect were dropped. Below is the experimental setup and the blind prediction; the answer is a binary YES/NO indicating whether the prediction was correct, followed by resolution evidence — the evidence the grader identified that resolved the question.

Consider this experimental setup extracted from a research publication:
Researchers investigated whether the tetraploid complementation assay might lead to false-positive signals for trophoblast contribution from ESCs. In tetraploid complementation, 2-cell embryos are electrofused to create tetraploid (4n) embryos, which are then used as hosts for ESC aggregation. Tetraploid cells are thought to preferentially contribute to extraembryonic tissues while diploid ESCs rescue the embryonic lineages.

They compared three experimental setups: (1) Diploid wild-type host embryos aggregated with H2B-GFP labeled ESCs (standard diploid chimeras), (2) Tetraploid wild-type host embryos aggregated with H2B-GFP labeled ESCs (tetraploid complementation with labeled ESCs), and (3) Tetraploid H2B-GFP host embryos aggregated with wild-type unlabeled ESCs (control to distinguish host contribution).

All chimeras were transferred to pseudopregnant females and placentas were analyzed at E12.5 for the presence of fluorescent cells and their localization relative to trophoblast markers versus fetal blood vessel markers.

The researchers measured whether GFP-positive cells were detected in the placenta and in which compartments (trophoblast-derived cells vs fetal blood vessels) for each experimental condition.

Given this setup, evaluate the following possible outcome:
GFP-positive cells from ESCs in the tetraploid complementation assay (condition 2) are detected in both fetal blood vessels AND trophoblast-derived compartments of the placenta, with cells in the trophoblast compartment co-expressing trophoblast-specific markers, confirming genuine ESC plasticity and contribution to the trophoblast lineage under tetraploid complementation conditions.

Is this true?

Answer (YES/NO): NO